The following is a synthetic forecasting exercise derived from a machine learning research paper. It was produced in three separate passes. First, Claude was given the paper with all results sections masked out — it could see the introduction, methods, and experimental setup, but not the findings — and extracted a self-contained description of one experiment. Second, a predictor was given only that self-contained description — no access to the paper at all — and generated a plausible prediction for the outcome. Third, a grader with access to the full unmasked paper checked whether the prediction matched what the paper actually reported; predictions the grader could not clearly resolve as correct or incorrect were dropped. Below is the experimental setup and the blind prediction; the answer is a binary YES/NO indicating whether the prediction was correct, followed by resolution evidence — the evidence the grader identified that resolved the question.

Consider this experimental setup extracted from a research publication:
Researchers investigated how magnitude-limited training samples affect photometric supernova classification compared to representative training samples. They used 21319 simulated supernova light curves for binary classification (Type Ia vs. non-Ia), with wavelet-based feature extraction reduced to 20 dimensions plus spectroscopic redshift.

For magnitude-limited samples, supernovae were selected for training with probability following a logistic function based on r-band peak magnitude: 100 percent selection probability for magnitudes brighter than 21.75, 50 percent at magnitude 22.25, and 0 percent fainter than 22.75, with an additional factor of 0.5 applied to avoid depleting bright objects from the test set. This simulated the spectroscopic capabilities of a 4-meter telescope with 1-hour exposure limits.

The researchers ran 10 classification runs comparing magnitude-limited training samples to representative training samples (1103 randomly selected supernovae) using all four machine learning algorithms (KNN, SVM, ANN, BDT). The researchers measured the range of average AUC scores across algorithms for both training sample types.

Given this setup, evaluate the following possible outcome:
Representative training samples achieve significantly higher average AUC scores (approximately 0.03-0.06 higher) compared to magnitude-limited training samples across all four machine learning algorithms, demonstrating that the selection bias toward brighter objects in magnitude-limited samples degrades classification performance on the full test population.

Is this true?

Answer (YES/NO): NO